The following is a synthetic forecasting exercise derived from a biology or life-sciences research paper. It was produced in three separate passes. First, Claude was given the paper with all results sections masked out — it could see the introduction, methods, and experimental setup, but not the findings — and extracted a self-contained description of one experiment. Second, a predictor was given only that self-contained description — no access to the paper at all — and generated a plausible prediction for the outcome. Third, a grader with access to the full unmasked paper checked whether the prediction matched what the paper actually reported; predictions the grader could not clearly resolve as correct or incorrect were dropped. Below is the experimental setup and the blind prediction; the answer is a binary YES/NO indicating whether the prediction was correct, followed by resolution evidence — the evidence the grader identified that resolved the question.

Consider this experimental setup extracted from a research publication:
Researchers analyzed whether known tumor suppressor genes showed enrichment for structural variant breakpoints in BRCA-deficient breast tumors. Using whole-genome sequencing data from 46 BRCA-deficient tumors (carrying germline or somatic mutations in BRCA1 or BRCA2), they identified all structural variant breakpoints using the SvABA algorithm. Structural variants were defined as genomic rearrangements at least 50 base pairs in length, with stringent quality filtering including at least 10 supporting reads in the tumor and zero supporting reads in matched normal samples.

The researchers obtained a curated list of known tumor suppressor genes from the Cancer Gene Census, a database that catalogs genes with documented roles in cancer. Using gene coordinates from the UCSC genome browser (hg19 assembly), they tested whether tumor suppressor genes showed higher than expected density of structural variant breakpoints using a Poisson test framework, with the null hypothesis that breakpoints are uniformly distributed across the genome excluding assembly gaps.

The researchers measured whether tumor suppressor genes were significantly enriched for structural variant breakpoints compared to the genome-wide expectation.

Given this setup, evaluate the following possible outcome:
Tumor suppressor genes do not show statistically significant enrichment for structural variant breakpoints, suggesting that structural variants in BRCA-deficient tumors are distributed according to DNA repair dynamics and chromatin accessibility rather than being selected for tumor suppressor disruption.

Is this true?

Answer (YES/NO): NO